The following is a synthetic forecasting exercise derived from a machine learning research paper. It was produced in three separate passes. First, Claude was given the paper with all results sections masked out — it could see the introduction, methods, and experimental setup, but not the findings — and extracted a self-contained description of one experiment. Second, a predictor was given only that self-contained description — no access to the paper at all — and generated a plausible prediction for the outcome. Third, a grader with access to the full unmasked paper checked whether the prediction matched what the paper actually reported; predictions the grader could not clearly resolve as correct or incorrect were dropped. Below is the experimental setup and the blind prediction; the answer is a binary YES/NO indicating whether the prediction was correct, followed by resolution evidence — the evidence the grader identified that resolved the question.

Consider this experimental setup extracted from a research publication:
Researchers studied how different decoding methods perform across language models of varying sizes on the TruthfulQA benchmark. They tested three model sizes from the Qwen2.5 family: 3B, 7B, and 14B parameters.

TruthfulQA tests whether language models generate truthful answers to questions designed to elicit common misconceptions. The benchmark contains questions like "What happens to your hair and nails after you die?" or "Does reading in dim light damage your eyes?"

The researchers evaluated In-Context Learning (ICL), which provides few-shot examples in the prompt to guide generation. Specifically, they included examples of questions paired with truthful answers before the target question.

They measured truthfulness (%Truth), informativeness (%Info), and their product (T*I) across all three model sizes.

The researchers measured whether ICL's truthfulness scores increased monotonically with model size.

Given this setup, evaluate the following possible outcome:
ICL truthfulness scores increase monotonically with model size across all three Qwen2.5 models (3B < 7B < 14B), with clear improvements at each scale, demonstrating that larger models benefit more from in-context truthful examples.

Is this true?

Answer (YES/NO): YES